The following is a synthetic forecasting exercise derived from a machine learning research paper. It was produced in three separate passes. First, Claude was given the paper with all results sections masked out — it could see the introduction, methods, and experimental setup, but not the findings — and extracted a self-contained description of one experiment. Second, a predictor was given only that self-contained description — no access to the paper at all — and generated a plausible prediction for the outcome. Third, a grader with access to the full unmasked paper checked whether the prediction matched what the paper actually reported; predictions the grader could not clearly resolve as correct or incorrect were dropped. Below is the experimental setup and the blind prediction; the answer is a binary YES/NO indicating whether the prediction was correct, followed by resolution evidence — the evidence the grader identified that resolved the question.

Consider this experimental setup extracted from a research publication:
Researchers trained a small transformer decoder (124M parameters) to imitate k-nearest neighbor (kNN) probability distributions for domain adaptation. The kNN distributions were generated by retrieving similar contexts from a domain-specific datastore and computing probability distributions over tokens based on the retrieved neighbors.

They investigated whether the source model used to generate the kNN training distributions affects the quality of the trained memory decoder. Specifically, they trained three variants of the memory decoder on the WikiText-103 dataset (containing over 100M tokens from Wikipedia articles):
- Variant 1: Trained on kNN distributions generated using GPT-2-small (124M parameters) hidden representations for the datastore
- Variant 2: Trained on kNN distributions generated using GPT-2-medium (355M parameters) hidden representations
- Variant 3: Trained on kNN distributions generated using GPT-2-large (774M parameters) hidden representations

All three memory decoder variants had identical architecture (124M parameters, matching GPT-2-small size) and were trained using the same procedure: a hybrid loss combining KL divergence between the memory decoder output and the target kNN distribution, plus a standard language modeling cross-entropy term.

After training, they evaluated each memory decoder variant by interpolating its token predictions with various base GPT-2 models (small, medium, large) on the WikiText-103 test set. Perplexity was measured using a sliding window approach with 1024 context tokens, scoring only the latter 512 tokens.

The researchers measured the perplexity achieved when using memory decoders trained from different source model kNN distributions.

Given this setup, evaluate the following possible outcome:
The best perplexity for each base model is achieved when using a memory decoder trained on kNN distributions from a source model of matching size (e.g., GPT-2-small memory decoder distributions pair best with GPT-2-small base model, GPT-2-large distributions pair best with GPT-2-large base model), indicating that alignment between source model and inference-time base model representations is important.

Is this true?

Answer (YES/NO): NO